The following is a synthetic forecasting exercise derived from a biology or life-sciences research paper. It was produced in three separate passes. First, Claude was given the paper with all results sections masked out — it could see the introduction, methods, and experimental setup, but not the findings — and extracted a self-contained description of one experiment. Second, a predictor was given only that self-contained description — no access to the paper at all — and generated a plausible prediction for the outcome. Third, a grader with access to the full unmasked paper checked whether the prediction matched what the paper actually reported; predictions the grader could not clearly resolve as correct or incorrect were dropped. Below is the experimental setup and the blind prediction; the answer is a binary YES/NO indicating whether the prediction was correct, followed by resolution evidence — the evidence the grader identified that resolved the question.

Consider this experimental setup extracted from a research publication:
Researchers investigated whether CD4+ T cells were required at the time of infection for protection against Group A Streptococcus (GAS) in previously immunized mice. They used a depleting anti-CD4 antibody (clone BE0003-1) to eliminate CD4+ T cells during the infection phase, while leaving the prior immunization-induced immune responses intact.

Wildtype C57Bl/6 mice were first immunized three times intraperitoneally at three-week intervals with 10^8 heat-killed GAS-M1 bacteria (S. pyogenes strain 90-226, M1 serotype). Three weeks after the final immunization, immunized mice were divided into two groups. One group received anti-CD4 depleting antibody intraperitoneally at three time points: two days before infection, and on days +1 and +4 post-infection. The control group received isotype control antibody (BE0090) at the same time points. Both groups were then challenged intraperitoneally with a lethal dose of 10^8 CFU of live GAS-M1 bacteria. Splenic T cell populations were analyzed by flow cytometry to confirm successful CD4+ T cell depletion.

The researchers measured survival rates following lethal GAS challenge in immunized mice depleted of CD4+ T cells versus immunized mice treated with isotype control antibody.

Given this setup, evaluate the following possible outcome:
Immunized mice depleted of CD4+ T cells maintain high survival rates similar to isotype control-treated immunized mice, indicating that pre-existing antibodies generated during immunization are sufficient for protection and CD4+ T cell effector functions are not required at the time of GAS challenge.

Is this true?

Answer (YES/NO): NO